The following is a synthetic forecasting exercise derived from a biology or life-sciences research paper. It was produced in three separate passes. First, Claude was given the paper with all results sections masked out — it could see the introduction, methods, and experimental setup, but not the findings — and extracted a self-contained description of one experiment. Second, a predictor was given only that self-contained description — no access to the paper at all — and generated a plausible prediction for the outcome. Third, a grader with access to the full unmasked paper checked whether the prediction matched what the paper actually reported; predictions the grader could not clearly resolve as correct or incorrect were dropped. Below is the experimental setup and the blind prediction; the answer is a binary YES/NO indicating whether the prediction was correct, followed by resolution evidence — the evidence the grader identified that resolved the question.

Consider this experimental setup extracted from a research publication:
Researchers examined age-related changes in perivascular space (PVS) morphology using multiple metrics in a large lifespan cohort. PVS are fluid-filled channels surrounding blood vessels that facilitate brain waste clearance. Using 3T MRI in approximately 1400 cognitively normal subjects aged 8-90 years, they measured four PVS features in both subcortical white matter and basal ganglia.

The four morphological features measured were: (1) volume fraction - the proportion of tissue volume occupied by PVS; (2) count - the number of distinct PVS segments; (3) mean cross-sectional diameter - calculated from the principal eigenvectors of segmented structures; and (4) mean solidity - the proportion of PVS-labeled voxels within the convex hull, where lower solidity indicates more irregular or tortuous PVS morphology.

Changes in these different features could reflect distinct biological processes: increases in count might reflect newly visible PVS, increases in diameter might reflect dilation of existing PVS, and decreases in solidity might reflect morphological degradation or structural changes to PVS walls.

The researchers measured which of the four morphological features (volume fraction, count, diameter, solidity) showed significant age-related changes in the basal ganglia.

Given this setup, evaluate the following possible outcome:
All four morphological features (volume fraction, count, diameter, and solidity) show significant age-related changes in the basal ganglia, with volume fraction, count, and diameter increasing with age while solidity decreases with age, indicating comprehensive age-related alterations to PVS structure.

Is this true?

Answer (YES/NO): YES